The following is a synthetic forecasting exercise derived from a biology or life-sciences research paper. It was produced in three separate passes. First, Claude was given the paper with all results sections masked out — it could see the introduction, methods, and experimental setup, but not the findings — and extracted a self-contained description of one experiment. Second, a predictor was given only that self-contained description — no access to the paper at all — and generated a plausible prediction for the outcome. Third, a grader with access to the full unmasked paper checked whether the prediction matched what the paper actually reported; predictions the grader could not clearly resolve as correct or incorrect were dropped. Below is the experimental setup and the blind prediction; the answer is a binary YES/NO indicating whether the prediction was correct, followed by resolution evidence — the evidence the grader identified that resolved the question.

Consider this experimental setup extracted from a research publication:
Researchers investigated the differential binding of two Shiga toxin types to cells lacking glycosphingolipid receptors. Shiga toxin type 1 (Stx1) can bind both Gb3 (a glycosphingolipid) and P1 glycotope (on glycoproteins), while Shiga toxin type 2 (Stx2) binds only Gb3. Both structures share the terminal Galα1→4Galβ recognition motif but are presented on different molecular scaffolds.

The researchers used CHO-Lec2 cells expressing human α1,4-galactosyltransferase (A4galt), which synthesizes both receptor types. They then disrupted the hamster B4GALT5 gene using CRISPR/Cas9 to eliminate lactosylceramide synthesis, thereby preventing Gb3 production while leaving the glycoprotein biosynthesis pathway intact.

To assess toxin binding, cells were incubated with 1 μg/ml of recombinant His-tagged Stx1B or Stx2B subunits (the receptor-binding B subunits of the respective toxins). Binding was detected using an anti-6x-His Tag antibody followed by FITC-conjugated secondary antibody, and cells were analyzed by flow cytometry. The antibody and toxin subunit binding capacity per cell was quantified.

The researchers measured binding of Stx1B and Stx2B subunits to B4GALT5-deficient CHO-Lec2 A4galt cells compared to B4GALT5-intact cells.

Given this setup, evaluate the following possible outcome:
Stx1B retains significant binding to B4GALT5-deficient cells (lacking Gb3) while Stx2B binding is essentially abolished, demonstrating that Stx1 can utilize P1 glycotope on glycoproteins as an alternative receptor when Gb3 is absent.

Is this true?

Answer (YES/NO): NO